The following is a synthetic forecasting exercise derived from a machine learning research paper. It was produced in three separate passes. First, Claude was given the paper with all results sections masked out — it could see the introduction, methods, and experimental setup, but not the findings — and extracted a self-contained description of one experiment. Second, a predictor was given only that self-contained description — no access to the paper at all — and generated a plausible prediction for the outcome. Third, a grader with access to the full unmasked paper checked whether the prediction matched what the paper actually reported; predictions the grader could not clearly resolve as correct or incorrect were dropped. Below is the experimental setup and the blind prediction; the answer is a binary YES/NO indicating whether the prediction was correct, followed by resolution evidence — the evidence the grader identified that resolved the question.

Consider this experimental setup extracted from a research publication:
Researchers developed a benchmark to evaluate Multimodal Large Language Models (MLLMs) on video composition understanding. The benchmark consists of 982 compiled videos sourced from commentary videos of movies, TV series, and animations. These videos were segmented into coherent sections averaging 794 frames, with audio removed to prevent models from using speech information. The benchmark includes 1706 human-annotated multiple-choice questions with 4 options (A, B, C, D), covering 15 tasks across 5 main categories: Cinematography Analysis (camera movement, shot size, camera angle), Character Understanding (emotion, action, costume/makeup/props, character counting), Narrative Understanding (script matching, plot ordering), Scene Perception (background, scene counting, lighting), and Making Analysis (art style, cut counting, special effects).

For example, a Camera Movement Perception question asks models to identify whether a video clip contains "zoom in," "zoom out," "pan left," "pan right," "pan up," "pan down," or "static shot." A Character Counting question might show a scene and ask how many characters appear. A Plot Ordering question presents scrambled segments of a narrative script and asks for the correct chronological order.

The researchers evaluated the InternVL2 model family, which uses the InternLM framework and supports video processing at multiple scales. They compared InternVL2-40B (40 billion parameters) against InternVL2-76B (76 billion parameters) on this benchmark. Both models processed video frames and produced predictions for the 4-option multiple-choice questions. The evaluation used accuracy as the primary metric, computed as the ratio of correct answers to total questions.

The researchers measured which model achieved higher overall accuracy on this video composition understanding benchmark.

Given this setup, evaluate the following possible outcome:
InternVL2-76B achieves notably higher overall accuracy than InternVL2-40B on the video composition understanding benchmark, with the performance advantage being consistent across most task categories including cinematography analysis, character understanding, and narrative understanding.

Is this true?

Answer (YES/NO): NO